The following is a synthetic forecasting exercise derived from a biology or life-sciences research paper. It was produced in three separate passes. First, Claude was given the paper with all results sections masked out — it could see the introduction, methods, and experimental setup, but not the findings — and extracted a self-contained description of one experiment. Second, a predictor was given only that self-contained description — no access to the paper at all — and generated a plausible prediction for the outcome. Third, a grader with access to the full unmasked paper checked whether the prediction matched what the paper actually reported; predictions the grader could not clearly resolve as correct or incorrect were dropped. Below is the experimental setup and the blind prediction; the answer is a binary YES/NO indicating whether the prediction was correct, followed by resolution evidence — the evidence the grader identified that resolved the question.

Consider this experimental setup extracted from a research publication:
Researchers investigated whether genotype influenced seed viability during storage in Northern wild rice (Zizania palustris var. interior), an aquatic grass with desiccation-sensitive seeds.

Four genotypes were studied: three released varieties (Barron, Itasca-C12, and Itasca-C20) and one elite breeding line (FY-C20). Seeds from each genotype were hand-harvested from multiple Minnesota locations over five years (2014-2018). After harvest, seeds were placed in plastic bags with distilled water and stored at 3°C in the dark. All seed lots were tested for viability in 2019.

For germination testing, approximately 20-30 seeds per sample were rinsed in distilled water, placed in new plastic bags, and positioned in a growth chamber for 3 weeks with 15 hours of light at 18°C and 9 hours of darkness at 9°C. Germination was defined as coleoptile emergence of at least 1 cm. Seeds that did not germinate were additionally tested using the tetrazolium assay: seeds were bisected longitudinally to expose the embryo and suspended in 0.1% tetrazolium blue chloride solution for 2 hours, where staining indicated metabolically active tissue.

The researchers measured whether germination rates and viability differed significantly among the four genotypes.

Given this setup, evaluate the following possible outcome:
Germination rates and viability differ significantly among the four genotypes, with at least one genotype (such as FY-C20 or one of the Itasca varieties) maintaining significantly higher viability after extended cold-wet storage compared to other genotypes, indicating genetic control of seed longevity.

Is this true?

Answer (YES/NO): NO